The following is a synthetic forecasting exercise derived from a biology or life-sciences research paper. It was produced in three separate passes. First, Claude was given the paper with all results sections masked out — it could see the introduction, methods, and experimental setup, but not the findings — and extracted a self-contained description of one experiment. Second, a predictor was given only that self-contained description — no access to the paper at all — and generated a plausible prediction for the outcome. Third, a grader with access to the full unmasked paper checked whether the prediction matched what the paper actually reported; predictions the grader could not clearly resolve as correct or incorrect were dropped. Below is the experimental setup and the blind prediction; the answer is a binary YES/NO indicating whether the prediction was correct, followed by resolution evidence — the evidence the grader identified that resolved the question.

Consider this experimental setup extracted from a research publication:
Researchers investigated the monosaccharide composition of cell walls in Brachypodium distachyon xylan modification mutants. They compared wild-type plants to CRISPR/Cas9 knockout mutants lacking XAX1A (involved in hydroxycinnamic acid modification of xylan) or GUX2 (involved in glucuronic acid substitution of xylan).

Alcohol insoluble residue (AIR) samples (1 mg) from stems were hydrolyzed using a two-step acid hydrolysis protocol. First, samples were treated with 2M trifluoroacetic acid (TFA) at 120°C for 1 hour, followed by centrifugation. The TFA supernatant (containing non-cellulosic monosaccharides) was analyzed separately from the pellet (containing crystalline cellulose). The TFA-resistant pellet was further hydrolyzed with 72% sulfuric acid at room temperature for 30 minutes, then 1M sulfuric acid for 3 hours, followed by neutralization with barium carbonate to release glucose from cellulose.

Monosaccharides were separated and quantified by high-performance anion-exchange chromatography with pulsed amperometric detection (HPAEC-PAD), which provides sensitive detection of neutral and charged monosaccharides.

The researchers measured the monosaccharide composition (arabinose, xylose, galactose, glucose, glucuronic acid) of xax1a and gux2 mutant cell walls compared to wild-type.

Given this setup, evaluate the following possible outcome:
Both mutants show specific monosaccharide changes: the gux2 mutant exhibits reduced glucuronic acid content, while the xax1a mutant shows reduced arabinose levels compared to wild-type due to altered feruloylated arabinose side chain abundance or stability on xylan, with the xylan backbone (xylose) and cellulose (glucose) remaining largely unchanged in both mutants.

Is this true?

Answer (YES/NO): NO